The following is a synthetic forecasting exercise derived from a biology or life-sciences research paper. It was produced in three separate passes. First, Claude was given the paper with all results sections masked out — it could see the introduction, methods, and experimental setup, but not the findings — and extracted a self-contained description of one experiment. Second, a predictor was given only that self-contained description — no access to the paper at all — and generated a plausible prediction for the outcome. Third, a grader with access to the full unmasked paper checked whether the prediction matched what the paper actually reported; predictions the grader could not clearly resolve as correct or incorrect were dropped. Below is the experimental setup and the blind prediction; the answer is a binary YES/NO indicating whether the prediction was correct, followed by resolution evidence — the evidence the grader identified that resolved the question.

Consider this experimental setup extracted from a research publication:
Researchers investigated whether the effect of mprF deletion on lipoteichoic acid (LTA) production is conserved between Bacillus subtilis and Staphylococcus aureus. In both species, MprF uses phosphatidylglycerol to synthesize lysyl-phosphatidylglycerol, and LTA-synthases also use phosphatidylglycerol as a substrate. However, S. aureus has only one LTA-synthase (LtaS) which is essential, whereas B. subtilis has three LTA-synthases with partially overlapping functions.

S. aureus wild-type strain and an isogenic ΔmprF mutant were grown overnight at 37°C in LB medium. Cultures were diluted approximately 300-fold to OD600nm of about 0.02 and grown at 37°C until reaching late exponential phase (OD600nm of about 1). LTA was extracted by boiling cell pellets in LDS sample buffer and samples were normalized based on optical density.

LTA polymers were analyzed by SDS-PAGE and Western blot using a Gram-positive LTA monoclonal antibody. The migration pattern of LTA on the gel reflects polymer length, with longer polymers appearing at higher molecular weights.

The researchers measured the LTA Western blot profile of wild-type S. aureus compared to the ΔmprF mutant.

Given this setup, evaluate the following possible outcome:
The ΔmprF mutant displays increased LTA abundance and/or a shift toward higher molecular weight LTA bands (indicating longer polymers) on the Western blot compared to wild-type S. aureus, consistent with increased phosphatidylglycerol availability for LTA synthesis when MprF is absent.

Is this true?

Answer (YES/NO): NO